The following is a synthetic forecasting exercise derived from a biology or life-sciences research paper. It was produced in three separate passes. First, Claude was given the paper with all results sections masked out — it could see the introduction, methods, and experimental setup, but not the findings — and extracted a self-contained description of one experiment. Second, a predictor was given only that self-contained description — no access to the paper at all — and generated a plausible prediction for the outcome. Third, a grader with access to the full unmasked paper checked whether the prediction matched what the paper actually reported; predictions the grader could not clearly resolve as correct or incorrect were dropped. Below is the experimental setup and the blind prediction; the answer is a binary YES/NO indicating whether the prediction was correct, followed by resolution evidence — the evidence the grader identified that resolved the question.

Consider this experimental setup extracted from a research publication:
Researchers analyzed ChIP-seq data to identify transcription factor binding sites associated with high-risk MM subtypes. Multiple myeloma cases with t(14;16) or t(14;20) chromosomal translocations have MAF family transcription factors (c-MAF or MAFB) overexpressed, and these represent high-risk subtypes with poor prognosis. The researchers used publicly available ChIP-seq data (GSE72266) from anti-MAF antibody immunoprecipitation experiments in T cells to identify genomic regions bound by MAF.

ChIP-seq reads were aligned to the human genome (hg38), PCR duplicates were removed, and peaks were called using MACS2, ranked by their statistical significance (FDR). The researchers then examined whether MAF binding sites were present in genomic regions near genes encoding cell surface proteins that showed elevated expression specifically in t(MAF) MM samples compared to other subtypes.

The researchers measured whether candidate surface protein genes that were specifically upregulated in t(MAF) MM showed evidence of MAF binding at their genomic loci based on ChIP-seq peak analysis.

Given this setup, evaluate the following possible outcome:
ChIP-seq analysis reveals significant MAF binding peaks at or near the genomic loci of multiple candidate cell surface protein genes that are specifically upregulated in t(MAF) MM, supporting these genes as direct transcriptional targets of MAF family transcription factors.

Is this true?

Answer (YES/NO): YES